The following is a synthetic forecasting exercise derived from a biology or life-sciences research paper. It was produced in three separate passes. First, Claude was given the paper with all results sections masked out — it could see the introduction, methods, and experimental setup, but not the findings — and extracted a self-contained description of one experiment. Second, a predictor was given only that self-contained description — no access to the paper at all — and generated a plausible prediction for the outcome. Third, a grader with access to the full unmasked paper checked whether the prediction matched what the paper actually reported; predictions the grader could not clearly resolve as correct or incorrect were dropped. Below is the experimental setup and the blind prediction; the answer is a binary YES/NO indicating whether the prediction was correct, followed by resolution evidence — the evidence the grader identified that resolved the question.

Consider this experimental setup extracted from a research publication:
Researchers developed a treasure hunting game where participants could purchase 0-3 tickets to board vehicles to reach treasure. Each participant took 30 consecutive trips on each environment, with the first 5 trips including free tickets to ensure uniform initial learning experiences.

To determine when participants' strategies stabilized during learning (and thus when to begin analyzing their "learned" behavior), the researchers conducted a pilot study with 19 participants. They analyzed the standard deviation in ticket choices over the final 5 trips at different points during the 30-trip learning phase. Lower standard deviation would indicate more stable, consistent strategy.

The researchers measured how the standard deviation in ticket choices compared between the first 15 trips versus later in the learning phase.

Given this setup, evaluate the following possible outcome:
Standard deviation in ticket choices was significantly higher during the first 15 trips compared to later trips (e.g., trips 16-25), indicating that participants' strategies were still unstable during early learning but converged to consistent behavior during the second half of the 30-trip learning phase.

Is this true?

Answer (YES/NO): YES